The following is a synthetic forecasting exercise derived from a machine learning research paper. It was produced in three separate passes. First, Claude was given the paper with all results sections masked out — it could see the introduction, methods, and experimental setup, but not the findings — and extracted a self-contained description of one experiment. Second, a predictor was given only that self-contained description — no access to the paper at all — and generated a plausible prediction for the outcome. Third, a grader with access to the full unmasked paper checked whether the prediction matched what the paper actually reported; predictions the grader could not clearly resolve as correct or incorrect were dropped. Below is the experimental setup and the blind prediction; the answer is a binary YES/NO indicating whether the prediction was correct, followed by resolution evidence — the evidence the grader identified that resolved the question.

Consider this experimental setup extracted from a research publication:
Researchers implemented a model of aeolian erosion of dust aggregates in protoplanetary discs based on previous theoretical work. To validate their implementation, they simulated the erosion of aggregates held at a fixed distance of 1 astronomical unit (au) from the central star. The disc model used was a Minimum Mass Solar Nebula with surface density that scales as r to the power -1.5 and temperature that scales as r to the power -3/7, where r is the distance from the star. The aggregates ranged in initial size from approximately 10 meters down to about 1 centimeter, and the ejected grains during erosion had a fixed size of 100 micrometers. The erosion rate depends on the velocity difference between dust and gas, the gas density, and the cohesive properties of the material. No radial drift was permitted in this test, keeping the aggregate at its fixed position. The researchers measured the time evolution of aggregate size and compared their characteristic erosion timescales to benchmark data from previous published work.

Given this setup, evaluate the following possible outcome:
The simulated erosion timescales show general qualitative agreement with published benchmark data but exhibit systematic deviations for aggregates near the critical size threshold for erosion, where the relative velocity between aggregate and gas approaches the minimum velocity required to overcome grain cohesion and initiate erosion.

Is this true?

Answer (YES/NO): NO